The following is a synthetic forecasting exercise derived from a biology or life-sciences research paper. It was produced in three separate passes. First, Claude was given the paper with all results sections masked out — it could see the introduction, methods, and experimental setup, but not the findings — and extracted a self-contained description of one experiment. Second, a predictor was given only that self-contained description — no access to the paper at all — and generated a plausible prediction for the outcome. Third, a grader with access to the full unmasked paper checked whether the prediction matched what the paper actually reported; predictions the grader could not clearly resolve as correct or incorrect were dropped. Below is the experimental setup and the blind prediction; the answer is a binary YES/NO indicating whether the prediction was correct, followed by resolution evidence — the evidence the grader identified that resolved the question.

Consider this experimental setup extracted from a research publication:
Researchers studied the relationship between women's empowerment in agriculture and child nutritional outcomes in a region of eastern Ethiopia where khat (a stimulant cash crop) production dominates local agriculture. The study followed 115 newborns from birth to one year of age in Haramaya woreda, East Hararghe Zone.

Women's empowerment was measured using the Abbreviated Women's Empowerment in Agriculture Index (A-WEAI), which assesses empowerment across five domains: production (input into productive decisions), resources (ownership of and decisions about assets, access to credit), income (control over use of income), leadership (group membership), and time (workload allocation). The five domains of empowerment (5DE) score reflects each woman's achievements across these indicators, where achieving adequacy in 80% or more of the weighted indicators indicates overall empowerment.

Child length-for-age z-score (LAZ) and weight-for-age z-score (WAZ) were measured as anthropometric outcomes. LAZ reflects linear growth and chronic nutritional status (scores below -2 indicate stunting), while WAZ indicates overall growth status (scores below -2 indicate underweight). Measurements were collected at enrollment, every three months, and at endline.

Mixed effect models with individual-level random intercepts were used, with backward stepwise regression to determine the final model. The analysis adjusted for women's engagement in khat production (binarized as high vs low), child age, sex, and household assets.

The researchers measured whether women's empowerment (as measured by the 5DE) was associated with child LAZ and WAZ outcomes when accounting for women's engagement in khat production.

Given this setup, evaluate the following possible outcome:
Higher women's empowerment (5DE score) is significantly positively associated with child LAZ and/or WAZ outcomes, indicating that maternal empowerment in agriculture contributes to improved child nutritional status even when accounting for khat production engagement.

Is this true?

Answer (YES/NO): YES